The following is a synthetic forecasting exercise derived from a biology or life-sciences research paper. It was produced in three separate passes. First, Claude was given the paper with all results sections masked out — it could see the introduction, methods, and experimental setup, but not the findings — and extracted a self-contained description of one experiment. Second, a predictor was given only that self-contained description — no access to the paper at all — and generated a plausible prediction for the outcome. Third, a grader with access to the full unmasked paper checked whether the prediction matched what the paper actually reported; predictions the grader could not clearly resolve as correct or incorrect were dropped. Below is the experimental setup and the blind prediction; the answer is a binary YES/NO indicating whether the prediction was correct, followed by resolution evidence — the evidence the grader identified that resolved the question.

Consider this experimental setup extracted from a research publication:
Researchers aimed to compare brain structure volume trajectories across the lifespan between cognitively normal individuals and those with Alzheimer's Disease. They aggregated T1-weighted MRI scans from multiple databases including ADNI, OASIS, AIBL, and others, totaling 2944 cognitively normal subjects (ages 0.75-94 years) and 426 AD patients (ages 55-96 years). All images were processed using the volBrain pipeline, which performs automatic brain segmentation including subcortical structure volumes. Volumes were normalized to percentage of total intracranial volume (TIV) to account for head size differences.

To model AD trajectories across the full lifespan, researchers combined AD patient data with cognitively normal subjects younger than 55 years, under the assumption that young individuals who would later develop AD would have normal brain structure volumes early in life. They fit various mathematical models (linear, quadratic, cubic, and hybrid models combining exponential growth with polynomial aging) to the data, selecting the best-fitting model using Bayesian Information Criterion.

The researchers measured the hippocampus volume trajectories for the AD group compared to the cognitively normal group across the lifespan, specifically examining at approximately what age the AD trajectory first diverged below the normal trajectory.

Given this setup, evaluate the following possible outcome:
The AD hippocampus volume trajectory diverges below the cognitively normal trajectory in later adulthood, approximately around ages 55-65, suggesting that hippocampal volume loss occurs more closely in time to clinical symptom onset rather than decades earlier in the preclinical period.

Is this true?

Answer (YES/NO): NO